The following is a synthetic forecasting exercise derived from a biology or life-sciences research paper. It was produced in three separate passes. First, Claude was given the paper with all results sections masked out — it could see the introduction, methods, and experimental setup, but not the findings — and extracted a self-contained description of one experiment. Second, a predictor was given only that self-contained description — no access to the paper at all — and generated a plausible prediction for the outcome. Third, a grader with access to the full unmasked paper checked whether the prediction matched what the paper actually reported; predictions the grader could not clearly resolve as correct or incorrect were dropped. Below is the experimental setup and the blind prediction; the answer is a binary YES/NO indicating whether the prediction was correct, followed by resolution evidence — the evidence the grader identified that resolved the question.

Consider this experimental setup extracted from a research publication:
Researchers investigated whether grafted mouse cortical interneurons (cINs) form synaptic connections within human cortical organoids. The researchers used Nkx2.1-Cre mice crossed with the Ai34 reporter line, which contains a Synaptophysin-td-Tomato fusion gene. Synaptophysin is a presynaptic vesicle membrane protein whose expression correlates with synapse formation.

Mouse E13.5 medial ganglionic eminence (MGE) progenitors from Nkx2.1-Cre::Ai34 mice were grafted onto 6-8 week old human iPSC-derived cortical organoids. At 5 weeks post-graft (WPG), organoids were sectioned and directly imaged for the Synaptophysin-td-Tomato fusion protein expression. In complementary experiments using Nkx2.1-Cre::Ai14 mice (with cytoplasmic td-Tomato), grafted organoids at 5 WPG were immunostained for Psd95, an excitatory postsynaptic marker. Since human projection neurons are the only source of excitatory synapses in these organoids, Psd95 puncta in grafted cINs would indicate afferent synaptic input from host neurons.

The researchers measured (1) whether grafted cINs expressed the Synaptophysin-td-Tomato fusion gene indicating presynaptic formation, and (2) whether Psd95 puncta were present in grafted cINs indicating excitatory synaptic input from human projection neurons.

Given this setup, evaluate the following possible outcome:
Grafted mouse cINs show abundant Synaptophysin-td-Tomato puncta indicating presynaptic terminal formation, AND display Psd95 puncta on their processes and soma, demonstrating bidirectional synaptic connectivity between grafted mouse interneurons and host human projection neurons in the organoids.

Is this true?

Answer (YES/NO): YES